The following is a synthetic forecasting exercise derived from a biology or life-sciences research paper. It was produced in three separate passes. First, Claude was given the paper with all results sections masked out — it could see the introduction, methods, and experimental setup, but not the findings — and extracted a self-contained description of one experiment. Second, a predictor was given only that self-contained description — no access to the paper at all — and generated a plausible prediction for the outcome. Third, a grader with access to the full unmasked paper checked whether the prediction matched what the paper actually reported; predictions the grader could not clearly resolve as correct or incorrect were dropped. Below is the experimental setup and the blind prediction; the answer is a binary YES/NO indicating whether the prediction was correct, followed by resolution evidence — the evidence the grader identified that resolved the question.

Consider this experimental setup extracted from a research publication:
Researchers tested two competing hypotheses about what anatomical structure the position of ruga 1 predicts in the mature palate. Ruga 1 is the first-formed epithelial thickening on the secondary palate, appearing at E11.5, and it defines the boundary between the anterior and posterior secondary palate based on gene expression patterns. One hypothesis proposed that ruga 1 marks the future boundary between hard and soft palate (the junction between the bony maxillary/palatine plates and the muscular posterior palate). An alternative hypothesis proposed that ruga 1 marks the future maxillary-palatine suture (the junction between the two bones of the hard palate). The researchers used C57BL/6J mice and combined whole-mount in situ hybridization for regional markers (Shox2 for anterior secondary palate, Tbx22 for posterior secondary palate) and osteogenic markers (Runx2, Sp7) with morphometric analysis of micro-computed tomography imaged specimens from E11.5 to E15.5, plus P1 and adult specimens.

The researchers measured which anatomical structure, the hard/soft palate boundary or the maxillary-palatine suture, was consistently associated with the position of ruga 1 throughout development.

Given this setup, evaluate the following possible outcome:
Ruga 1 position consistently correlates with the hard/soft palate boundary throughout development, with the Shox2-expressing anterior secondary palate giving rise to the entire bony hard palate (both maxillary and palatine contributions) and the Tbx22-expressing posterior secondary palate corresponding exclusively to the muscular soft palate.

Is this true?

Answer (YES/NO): NO